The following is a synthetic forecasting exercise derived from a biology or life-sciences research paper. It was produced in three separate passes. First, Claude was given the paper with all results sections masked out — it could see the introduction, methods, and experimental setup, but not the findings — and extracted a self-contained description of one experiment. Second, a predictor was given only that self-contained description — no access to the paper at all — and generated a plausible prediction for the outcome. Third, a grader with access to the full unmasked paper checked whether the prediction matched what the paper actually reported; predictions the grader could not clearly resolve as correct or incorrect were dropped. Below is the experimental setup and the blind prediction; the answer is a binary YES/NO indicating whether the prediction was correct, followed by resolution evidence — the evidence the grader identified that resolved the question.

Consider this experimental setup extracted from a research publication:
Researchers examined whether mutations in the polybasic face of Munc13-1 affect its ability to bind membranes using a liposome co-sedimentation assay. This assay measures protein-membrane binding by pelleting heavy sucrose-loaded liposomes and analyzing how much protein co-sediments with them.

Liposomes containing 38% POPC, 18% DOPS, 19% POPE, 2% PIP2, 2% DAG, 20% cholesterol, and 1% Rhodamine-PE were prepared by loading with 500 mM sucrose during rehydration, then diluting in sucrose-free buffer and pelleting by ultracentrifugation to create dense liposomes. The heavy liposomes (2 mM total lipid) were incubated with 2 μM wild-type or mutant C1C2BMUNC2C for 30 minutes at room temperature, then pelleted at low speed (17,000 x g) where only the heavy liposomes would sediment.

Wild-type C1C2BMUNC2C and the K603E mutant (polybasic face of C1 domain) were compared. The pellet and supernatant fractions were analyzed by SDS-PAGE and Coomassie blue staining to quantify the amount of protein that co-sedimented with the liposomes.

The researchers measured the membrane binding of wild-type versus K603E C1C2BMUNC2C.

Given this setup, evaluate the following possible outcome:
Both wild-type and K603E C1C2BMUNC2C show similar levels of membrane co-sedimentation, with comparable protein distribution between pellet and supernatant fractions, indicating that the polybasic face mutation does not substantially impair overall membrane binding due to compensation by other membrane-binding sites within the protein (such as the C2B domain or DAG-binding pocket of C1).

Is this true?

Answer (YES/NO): NO